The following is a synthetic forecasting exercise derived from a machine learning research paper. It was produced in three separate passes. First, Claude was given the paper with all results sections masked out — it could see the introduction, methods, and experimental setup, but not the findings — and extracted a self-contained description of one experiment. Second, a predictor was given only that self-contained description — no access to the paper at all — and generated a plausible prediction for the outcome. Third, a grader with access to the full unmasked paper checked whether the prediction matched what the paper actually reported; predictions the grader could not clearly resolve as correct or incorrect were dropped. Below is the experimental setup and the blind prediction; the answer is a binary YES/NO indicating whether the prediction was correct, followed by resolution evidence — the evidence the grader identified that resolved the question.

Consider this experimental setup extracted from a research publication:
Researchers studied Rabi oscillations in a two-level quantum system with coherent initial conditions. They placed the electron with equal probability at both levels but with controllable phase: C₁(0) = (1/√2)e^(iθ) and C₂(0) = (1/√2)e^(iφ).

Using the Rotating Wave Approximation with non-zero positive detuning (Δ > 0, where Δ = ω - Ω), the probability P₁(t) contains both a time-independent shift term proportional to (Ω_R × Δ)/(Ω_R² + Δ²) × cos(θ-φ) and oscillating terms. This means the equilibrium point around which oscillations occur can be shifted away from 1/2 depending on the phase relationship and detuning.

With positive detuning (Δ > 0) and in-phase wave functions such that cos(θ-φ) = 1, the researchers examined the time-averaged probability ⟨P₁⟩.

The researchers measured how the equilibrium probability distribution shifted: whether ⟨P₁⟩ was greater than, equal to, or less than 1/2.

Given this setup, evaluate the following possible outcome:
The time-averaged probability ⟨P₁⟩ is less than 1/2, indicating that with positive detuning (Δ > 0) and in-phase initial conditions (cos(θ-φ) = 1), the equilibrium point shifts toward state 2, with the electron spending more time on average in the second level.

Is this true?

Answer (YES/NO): YES